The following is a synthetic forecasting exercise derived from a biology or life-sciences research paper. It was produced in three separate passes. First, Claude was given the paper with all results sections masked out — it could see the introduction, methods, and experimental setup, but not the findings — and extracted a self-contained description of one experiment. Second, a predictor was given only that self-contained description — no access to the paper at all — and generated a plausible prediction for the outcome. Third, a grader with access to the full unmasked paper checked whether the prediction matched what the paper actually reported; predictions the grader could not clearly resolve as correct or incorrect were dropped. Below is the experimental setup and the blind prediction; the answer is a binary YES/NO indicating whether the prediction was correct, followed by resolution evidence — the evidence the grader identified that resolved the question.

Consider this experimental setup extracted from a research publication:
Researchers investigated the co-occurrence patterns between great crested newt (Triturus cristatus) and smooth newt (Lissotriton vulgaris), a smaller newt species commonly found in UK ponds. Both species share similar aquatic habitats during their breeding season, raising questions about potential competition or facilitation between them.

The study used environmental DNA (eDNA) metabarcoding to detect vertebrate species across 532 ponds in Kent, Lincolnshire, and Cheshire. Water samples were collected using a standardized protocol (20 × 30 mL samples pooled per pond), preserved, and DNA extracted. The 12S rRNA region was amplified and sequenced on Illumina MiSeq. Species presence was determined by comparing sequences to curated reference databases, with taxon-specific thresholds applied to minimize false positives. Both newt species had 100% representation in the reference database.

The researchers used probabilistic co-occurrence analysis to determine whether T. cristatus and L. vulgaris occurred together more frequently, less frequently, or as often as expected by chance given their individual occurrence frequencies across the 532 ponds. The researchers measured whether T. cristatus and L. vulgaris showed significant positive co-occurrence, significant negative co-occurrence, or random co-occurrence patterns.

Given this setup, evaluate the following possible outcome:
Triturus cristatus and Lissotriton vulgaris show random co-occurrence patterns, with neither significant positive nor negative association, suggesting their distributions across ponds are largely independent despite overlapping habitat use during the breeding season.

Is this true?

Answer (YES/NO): NO